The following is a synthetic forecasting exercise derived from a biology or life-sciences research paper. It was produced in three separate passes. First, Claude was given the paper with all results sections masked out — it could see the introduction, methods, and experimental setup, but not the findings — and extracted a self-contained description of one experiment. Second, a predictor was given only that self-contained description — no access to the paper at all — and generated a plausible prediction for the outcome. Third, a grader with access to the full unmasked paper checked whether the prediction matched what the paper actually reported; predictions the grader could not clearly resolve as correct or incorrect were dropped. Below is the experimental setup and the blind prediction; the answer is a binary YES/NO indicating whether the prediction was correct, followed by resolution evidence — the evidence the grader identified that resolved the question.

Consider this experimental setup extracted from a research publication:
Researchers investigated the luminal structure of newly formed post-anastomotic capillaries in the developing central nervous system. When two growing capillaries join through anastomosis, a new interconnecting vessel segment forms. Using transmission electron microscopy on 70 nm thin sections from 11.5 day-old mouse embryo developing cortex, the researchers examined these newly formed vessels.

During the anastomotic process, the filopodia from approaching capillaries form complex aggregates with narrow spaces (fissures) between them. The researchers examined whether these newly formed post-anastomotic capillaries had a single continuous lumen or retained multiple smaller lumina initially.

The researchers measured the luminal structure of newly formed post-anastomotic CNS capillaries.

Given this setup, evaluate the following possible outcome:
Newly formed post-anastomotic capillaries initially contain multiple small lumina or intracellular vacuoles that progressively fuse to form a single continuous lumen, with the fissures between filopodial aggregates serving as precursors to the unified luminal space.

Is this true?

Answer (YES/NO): YES